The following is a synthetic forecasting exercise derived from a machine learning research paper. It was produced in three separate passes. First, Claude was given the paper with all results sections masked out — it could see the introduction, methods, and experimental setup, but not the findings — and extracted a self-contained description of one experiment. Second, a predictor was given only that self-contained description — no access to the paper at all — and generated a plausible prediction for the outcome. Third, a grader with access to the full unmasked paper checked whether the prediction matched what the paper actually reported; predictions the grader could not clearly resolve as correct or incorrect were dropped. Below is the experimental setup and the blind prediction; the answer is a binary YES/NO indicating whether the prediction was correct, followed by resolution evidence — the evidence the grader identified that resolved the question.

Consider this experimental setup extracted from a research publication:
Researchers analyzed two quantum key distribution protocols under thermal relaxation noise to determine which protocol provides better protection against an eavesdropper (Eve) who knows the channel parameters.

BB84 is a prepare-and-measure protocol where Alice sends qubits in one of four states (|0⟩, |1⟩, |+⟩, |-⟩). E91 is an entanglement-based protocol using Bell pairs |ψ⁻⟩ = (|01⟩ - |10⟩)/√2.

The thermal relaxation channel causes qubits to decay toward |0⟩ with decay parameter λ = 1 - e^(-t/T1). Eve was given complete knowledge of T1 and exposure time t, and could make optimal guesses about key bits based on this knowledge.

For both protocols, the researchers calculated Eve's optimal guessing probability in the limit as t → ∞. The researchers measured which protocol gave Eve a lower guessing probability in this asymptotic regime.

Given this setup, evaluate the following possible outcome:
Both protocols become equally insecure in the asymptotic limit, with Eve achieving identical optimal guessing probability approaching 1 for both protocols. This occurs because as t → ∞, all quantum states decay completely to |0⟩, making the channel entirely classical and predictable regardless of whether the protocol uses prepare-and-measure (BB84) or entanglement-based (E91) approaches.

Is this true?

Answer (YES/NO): NO